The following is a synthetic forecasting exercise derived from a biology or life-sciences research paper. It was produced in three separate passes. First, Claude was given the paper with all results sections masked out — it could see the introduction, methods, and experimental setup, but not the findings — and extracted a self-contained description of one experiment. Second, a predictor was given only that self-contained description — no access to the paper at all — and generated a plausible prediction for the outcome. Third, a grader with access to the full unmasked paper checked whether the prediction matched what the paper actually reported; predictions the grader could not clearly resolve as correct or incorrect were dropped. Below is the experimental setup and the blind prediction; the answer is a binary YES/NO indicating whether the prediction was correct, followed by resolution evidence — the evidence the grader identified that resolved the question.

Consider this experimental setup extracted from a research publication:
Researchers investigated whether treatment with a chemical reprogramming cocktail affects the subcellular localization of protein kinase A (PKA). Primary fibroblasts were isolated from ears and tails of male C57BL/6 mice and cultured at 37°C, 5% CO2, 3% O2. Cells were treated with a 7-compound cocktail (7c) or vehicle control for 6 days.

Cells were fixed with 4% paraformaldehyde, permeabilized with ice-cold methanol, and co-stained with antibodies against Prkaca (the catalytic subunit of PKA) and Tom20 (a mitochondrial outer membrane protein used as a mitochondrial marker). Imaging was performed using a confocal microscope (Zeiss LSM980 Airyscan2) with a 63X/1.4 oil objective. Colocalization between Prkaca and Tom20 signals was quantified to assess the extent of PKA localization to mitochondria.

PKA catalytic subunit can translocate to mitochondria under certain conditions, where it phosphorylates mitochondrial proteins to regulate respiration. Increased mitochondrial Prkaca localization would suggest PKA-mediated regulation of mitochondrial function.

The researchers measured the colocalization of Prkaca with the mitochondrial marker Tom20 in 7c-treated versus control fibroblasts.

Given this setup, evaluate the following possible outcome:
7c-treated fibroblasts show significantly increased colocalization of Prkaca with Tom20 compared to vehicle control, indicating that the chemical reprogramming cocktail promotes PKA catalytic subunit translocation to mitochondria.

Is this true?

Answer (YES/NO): NO